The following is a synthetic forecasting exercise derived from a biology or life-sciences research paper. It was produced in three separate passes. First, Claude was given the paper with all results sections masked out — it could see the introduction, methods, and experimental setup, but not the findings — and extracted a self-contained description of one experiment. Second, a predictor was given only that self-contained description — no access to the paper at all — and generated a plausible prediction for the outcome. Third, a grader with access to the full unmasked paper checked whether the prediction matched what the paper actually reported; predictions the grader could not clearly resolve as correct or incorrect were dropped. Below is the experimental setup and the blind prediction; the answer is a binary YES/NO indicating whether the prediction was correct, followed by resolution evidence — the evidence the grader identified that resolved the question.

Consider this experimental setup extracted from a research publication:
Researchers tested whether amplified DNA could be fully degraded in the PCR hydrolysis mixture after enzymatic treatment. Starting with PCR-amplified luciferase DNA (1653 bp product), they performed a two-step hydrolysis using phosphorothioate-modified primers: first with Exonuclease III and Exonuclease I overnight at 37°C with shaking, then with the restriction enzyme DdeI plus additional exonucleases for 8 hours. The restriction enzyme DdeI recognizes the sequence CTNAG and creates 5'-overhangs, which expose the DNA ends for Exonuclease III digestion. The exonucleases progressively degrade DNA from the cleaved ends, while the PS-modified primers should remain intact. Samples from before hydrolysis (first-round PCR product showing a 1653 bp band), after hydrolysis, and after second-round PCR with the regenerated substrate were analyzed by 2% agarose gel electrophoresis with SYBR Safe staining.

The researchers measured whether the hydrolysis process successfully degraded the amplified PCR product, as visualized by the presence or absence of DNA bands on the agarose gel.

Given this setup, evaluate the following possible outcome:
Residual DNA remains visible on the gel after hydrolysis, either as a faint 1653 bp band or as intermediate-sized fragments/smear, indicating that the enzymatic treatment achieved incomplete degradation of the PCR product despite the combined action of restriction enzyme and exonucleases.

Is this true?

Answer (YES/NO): NO